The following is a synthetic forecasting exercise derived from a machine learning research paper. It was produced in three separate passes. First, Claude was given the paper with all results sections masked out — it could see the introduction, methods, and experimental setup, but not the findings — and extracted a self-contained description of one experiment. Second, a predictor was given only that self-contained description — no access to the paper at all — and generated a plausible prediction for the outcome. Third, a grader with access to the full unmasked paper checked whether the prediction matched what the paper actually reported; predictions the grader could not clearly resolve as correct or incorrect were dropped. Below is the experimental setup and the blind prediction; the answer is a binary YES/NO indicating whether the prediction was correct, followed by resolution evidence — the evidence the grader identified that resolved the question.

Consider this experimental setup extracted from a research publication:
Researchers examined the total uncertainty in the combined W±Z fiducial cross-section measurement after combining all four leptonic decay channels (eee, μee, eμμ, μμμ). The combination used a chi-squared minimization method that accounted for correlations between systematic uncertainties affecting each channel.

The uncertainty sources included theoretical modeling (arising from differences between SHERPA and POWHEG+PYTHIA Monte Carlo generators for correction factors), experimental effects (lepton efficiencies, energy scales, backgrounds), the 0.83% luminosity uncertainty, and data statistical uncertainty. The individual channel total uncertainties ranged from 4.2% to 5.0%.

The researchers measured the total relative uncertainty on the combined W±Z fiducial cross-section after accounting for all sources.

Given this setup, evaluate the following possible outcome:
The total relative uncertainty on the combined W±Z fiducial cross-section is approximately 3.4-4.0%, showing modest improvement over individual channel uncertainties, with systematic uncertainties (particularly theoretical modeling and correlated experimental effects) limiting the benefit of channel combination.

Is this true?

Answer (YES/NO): YES